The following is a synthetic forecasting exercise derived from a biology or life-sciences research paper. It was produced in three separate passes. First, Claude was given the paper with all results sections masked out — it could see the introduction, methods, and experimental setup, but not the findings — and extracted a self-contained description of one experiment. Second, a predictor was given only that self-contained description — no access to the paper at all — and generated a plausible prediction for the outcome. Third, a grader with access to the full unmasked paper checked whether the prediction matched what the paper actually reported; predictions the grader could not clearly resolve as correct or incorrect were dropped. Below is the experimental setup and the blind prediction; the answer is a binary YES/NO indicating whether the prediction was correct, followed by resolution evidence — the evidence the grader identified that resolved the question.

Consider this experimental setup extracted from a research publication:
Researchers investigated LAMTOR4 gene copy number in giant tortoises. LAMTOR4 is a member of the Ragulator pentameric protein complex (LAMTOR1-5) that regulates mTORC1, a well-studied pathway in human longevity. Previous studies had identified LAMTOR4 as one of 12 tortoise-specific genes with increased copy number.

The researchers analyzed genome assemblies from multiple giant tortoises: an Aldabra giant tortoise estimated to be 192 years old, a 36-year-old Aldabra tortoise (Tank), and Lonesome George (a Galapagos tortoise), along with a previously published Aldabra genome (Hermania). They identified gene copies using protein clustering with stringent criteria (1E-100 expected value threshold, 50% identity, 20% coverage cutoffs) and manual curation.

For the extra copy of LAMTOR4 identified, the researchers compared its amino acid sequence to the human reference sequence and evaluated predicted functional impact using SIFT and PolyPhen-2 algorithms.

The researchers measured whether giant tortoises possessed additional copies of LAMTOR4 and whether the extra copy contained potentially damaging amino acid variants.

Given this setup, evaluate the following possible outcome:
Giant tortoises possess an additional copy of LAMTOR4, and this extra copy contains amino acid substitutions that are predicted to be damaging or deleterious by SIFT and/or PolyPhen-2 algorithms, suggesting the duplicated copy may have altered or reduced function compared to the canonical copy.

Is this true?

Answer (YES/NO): YES